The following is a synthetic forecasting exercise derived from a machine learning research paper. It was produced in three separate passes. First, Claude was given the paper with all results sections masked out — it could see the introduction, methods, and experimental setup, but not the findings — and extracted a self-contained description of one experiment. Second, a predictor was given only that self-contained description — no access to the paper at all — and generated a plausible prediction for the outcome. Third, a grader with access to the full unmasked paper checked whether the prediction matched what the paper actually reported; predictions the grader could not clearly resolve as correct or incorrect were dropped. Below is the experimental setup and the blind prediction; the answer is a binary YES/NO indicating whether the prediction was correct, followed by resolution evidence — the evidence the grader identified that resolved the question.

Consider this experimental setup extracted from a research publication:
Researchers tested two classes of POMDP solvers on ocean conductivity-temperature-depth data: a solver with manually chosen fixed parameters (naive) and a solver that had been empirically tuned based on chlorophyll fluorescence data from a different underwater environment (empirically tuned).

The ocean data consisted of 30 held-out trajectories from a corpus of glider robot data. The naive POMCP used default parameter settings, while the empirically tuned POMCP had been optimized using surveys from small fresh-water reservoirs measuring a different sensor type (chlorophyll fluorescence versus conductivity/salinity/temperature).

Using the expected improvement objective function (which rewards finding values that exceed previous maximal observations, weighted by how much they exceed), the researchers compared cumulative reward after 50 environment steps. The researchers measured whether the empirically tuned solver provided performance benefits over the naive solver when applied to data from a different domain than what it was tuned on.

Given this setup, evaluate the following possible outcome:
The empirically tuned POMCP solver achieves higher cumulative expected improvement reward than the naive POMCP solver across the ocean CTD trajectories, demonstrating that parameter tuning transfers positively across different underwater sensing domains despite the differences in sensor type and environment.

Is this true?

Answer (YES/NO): NO